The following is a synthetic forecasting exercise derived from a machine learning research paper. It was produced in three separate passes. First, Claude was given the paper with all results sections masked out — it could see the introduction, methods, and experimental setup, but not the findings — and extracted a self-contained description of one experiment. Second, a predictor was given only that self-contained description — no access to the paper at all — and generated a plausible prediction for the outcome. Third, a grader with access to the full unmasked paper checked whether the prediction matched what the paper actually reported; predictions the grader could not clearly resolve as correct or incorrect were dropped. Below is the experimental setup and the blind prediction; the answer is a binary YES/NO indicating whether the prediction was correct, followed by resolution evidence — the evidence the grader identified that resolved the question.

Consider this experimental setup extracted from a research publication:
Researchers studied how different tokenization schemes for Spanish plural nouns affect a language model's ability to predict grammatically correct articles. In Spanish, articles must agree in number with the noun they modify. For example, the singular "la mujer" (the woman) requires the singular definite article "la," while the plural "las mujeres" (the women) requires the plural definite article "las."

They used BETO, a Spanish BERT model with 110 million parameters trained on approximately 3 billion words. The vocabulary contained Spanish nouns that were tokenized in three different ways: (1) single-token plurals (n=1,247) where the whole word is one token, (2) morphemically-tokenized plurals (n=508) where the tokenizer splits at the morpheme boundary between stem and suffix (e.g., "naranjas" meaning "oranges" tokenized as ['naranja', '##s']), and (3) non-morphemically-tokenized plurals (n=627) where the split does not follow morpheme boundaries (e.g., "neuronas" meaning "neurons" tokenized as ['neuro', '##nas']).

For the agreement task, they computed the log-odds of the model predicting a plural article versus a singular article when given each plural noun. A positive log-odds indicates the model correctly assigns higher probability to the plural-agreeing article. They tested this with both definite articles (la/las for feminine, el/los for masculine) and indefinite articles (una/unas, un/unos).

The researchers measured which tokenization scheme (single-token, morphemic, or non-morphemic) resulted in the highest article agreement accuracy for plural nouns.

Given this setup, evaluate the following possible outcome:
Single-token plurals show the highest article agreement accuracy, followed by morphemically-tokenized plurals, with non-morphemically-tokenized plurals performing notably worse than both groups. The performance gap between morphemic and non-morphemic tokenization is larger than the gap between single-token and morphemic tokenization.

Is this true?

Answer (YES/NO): NO